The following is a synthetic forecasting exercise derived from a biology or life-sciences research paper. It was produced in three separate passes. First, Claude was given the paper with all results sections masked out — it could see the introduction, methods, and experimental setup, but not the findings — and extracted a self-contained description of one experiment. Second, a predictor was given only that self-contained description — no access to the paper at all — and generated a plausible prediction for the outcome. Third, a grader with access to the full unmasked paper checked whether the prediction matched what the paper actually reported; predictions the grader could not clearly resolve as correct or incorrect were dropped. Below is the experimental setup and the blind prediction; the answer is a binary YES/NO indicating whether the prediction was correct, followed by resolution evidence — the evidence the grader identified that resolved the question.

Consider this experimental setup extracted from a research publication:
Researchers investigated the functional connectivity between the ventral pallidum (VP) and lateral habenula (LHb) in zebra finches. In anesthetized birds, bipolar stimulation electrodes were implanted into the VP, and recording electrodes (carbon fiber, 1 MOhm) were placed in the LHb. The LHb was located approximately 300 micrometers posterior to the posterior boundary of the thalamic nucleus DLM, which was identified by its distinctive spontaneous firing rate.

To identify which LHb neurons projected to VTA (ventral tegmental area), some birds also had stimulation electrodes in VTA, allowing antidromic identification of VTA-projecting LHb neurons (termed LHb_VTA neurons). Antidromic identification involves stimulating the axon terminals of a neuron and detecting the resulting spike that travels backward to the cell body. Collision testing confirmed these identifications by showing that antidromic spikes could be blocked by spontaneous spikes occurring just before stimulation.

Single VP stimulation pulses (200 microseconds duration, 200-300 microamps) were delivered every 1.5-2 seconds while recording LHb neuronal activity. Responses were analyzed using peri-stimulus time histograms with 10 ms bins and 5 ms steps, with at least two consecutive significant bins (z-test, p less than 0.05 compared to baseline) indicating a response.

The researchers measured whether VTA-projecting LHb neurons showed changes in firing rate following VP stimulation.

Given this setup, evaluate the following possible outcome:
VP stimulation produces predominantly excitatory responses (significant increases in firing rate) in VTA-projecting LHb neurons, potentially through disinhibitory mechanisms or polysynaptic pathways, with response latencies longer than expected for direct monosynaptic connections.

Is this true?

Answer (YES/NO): NO